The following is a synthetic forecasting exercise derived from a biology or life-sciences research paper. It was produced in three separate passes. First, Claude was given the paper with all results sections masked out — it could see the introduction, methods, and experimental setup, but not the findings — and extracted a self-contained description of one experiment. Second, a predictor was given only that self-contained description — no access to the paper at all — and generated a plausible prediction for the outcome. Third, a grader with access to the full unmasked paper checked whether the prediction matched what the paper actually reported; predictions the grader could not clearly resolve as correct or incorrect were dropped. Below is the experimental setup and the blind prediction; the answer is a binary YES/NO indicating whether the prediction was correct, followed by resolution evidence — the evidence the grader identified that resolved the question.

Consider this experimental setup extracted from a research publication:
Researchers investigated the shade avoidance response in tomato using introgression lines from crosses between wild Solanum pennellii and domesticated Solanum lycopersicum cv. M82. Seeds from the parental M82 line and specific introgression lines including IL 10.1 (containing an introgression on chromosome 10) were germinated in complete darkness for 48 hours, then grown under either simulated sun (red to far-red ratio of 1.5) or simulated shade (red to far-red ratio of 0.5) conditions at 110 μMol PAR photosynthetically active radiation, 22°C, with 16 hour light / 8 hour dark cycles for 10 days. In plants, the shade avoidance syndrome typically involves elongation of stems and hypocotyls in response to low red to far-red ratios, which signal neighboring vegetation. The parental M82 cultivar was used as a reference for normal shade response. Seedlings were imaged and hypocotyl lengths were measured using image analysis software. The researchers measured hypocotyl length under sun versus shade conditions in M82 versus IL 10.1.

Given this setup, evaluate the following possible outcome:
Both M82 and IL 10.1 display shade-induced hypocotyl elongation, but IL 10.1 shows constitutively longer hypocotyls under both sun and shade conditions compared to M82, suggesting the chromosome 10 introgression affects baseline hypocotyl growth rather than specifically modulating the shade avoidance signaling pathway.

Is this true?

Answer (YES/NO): NO